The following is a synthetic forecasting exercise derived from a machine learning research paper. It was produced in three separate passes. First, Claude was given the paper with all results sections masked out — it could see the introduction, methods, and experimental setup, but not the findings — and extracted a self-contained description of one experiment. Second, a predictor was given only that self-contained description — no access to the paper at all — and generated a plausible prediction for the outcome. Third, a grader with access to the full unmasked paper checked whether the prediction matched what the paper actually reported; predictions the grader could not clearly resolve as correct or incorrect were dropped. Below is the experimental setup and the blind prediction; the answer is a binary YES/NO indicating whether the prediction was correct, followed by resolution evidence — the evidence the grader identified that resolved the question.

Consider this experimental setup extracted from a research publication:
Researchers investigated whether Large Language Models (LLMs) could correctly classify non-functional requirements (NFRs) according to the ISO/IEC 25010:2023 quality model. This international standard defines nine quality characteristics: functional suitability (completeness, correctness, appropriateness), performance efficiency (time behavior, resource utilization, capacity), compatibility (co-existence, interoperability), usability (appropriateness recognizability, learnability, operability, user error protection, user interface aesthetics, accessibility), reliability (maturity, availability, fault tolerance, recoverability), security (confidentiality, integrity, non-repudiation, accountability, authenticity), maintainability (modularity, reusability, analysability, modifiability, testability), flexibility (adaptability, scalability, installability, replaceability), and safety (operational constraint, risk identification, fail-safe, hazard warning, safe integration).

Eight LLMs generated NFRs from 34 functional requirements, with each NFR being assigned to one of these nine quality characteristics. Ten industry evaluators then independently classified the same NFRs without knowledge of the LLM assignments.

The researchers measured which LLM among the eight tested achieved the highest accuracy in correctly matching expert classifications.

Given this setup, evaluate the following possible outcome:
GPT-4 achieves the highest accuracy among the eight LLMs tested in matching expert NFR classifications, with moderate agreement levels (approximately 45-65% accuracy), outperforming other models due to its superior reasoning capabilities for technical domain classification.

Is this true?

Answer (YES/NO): NO